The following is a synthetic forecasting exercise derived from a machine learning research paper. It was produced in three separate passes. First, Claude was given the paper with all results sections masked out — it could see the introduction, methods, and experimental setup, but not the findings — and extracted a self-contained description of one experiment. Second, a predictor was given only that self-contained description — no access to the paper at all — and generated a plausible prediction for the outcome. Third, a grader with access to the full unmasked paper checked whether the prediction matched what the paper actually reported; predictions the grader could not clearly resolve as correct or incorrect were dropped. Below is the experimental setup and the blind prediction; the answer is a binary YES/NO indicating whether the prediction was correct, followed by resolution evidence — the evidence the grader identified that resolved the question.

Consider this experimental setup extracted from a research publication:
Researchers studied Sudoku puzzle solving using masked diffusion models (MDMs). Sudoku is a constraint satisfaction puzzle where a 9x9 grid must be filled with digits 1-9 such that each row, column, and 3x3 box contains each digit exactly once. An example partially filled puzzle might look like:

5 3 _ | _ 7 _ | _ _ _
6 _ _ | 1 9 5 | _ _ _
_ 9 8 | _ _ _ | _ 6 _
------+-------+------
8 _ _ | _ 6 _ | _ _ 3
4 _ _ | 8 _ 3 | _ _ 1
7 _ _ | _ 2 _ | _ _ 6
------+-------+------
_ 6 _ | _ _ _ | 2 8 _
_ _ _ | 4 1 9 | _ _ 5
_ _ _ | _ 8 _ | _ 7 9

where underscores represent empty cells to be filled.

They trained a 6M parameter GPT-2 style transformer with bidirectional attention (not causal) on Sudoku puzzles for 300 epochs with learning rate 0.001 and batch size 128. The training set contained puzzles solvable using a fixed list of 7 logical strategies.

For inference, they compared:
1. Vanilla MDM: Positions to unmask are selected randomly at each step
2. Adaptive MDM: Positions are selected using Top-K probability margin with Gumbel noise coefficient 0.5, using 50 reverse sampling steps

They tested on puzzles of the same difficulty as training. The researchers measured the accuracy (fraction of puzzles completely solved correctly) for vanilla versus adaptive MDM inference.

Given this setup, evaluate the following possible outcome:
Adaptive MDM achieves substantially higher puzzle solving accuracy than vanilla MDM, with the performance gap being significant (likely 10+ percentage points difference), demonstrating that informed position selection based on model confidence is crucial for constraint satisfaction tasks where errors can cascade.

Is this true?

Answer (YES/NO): YES